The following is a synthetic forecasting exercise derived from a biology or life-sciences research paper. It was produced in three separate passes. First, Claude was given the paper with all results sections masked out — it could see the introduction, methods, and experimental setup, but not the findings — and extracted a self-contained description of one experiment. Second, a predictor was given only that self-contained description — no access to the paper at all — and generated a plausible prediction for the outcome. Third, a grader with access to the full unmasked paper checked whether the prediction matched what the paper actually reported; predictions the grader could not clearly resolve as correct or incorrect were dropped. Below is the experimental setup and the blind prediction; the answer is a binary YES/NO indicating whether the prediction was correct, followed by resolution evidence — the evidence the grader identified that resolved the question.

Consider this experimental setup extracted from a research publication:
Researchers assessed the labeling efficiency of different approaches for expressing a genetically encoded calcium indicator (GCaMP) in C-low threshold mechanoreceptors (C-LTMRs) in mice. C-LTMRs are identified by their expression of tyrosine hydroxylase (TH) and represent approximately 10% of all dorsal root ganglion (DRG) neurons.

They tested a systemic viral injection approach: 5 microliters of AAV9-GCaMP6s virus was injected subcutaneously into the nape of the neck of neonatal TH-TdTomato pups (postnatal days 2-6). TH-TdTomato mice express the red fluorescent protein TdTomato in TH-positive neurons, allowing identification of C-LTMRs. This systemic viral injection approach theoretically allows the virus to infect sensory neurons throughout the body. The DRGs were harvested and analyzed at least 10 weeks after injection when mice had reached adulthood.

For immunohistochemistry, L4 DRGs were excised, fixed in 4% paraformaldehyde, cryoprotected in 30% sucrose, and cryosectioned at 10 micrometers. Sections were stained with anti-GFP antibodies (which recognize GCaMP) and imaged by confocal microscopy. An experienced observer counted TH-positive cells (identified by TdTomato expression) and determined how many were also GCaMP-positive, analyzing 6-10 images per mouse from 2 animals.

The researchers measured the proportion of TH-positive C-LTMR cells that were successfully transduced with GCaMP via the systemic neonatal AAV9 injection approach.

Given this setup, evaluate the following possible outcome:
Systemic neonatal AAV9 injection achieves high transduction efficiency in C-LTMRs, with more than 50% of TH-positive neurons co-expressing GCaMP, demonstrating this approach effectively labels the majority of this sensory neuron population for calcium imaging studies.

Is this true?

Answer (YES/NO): NO